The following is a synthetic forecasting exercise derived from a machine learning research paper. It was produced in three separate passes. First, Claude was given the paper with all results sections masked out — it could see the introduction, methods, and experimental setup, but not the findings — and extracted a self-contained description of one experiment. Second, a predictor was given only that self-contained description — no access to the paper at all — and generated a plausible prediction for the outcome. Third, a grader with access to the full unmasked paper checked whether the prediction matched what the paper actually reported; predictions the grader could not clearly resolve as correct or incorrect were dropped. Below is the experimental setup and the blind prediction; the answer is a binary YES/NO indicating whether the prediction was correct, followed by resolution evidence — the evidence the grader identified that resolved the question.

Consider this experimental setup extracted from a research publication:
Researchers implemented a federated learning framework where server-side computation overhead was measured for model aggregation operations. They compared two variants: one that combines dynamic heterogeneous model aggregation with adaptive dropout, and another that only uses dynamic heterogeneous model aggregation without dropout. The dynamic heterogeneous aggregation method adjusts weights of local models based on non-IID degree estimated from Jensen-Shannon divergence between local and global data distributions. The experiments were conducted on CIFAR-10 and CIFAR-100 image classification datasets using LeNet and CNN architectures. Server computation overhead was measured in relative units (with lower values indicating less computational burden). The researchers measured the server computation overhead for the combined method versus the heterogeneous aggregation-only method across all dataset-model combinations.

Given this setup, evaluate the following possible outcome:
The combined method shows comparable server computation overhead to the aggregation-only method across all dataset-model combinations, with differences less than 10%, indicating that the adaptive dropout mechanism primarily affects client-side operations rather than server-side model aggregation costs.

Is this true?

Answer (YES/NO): NO